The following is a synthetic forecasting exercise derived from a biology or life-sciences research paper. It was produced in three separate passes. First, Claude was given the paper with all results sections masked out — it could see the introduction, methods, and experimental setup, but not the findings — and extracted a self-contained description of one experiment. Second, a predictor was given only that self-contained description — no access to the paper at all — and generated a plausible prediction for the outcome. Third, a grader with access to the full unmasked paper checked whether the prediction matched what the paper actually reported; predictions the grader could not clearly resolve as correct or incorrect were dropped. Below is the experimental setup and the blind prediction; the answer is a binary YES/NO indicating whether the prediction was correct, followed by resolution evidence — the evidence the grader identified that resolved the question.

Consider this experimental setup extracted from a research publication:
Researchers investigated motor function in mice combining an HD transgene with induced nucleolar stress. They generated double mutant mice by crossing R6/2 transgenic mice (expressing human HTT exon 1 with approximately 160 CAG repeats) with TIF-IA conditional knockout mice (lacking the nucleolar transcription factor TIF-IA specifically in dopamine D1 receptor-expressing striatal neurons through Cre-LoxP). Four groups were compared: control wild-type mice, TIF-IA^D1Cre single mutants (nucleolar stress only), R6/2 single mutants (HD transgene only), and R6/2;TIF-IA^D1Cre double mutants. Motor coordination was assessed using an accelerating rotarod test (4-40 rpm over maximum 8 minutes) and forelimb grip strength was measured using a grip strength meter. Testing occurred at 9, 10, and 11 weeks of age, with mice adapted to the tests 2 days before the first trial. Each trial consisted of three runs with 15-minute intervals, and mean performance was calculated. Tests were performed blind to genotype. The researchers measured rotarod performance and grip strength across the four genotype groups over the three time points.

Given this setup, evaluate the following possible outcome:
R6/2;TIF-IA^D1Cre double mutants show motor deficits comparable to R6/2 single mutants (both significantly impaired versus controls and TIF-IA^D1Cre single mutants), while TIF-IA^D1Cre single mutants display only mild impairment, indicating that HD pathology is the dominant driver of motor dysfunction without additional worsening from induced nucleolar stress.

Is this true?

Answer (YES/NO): NO